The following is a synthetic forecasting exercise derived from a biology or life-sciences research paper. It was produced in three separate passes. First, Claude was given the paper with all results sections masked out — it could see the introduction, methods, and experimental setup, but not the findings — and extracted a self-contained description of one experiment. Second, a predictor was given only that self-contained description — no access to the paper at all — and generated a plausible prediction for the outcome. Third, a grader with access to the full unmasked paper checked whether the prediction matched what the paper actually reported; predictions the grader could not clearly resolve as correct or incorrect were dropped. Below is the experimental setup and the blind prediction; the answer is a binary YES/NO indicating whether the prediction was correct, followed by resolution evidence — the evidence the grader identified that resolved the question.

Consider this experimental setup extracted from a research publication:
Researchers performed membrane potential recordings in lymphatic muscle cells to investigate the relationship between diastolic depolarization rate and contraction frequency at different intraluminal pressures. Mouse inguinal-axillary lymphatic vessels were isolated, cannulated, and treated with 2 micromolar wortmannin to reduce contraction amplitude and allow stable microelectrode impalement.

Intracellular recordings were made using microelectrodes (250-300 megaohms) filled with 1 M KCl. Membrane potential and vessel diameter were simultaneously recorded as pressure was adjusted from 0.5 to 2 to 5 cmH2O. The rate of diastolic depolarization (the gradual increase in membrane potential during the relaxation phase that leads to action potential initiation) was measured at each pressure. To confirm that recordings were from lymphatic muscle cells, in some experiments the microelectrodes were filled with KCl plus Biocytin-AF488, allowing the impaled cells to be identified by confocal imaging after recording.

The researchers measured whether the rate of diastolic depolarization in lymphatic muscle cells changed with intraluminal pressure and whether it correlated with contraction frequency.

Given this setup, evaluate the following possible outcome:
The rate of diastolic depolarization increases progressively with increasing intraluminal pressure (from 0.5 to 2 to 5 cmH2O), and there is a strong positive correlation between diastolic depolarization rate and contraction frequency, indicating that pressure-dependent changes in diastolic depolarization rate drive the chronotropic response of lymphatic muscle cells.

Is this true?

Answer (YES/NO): YES